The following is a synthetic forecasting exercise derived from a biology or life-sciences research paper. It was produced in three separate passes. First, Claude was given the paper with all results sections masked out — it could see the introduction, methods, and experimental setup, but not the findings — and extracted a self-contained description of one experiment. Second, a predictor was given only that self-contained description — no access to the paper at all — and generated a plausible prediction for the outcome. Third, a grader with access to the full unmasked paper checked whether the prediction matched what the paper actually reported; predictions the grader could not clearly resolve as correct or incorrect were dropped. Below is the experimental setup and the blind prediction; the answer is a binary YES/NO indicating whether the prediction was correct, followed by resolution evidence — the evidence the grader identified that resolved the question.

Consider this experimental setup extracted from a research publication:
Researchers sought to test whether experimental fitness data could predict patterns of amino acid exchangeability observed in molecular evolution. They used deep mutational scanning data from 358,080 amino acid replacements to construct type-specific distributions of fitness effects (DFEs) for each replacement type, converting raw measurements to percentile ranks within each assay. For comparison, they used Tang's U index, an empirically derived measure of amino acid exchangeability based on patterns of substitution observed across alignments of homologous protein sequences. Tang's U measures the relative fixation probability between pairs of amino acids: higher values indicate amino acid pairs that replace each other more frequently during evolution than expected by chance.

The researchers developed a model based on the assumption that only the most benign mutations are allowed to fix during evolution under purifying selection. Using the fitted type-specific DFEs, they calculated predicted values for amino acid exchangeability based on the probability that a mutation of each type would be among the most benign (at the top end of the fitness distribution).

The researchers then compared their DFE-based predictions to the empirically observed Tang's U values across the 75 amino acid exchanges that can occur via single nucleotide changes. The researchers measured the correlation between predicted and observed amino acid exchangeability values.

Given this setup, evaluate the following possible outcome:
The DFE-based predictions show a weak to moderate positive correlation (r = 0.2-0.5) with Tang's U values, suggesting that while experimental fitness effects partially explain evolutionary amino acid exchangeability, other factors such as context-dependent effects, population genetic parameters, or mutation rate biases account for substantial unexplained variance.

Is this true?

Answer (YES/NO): NO